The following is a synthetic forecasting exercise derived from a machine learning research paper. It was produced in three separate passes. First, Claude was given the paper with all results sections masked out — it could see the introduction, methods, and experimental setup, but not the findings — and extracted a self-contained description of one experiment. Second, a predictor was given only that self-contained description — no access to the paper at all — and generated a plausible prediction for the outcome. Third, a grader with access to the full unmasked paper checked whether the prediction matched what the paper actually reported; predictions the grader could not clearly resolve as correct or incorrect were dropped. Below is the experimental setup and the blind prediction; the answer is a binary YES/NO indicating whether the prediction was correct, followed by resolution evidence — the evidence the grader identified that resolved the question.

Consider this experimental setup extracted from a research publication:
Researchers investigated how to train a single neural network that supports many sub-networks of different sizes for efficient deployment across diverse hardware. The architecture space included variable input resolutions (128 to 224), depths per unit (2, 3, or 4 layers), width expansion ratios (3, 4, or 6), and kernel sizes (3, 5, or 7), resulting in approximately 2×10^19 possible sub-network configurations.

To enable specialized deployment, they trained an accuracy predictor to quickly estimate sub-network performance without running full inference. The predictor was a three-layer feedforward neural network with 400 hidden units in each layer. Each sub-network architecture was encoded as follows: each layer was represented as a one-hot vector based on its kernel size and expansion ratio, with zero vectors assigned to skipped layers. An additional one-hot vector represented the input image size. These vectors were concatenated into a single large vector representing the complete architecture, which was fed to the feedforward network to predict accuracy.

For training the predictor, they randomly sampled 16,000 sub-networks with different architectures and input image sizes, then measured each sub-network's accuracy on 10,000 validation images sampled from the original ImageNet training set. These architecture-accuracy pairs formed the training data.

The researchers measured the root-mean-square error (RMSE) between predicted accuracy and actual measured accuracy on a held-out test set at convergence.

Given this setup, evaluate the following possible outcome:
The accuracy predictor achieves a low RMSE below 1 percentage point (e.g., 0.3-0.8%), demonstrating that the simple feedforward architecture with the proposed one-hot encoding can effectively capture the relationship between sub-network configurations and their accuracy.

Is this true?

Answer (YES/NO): YES